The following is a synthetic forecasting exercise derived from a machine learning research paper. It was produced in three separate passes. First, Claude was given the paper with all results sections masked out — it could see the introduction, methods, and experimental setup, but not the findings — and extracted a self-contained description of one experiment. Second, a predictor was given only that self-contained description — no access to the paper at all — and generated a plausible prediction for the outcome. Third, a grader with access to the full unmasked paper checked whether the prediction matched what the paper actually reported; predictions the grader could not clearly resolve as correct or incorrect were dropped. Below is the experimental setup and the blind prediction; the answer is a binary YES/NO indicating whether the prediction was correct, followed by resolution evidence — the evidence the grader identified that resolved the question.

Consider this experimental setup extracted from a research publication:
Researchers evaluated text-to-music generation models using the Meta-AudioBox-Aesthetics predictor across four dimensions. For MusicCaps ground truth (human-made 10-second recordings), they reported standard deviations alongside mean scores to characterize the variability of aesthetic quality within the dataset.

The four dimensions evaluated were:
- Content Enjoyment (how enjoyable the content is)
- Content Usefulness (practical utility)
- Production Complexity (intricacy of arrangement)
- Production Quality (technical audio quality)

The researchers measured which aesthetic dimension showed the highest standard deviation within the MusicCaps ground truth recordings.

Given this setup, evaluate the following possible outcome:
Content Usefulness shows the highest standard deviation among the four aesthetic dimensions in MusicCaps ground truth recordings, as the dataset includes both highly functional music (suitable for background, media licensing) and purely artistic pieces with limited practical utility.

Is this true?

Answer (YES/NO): NO